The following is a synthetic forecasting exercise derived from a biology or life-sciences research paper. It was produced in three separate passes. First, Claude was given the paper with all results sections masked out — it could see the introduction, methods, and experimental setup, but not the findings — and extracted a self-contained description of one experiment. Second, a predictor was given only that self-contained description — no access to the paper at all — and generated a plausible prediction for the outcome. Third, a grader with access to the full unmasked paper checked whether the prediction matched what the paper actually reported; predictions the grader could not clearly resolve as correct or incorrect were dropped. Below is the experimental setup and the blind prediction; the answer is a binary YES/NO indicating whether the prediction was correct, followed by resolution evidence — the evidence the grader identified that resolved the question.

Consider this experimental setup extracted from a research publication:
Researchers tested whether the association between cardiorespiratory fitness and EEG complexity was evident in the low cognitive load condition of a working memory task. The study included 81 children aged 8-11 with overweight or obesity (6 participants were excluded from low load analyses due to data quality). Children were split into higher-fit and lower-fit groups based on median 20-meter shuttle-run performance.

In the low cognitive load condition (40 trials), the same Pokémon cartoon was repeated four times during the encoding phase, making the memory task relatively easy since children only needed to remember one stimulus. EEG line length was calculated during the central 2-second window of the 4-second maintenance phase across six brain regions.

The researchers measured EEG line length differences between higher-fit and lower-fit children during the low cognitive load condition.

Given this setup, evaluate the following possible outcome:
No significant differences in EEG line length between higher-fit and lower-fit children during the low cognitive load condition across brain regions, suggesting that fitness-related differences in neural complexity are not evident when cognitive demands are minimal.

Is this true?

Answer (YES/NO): NO